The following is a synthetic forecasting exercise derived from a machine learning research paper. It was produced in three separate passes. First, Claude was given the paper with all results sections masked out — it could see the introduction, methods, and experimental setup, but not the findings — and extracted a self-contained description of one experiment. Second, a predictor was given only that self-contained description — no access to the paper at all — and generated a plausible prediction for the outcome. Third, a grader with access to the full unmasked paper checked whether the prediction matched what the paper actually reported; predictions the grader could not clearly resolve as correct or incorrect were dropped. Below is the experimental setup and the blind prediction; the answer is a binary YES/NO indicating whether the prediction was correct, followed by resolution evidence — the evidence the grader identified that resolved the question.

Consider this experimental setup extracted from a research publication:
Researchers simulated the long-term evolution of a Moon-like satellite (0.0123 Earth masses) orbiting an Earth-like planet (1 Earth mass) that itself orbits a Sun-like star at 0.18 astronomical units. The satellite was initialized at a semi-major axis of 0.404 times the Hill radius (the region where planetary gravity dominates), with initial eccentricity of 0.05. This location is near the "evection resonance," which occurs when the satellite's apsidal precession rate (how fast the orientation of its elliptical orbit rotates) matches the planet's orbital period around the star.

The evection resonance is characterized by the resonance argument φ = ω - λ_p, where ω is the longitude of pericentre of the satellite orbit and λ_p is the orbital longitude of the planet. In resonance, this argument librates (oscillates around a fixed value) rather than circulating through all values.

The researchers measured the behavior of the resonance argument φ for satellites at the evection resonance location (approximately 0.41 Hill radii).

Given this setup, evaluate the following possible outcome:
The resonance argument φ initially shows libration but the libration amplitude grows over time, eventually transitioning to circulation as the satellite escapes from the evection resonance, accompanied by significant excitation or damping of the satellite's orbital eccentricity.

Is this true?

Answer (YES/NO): NO